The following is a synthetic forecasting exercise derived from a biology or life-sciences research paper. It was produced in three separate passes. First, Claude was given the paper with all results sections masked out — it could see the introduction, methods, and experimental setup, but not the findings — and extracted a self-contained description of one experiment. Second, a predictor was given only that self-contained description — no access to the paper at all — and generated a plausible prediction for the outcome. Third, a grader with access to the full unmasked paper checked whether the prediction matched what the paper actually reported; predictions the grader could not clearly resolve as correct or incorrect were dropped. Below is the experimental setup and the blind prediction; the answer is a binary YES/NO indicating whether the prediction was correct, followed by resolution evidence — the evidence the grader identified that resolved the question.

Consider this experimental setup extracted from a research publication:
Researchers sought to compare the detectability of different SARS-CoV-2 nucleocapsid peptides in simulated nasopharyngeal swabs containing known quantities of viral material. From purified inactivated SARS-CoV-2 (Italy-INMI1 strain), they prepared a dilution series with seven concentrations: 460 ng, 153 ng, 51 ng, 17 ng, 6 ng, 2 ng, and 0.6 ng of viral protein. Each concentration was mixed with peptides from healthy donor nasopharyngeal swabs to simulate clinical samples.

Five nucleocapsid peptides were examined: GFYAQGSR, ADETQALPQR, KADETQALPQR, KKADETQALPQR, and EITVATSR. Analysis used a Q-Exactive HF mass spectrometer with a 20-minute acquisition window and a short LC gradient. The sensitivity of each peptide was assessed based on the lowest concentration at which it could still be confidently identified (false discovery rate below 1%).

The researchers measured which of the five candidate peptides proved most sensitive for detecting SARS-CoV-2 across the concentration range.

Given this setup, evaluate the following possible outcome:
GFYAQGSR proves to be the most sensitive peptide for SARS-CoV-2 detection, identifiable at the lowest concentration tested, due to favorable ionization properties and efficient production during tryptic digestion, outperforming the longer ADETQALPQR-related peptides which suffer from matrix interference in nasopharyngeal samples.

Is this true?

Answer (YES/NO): NO